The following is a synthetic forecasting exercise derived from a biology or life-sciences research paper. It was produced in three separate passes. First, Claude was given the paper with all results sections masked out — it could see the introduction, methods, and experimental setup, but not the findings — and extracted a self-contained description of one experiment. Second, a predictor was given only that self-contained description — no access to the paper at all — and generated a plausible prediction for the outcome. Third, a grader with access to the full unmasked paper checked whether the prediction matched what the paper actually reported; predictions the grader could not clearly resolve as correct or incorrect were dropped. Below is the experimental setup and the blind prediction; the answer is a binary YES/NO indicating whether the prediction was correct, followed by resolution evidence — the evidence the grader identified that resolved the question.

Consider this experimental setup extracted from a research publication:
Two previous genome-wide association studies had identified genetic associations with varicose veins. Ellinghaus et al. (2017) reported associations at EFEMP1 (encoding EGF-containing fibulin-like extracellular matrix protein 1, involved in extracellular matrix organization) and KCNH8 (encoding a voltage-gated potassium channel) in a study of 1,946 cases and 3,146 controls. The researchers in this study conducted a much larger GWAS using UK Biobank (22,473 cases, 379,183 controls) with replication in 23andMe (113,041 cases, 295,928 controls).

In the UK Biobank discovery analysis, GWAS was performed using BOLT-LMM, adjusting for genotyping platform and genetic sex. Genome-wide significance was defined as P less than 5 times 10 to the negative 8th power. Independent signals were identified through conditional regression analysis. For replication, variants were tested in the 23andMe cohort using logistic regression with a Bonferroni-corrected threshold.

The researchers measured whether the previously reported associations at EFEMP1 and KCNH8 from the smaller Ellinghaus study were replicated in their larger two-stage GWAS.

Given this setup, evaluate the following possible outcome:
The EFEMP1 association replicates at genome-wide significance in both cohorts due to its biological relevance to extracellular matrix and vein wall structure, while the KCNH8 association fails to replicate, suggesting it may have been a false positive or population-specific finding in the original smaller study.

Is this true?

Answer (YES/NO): YES